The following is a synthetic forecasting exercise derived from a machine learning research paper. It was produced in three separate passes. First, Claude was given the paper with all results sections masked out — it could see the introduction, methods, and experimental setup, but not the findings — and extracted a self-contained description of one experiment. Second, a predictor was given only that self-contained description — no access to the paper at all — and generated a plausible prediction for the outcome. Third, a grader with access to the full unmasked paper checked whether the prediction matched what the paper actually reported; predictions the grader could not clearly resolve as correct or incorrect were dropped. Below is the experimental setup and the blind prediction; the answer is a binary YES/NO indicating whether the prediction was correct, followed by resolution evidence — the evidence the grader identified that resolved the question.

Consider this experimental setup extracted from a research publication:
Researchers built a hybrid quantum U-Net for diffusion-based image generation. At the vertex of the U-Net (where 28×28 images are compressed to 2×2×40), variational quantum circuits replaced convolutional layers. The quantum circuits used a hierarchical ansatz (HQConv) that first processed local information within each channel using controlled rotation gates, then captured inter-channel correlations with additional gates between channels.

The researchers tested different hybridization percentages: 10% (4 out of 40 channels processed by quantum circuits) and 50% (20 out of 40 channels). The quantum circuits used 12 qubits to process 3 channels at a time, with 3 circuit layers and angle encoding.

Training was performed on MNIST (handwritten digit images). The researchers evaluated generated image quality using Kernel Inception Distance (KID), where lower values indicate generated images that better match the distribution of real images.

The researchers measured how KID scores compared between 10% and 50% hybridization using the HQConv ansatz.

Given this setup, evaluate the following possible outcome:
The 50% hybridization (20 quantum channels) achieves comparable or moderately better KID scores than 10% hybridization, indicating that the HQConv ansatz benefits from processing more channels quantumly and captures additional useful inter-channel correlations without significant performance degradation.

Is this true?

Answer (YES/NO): YES